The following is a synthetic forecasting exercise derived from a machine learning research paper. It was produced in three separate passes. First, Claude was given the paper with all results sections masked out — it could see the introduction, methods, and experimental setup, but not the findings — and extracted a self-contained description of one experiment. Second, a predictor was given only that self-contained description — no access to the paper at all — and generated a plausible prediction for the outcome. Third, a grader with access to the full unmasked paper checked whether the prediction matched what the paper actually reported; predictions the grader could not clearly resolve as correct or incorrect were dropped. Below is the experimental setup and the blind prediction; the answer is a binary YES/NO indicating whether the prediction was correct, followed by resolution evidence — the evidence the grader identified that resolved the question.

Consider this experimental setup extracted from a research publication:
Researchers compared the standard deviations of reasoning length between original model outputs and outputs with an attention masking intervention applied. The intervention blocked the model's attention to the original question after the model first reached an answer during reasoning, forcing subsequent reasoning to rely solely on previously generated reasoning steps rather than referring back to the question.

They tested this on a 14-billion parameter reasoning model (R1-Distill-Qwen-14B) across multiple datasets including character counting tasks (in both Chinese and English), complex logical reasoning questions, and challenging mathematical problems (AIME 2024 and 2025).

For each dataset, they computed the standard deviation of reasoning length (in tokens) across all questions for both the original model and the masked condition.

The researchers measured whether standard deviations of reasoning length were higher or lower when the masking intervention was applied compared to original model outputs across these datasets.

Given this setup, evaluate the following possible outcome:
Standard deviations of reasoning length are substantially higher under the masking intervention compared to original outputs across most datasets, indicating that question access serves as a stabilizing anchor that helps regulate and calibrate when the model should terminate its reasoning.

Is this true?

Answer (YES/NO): NO